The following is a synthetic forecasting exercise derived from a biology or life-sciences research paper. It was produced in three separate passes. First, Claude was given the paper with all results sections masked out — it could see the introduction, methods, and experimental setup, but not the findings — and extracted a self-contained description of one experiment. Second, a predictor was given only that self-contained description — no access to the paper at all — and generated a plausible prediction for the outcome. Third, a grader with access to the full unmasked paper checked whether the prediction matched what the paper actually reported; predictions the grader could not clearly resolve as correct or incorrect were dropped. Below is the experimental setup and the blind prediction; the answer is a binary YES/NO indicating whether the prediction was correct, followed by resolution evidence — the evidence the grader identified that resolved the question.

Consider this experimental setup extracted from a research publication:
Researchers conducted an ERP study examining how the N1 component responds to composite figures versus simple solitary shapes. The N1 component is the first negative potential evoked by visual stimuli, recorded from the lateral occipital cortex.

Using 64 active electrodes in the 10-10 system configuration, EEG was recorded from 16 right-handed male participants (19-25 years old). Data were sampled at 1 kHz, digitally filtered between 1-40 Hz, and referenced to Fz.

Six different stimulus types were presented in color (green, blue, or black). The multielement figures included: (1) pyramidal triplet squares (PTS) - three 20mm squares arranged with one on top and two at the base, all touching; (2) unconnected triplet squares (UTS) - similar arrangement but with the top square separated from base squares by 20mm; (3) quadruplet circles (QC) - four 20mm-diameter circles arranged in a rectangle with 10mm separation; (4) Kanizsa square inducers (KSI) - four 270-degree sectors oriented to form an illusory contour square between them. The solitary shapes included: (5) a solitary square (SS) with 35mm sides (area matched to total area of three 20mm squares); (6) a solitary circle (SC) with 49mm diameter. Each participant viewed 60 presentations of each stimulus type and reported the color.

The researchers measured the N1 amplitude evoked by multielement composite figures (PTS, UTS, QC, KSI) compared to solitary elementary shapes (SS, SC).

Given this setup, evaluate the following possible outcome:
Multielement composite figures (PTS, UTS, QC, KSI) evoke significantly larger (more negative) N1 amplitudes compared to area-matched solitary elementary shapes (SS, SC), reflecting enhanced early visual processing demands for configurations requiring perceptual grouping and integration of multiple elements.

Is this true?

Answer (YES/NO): YES